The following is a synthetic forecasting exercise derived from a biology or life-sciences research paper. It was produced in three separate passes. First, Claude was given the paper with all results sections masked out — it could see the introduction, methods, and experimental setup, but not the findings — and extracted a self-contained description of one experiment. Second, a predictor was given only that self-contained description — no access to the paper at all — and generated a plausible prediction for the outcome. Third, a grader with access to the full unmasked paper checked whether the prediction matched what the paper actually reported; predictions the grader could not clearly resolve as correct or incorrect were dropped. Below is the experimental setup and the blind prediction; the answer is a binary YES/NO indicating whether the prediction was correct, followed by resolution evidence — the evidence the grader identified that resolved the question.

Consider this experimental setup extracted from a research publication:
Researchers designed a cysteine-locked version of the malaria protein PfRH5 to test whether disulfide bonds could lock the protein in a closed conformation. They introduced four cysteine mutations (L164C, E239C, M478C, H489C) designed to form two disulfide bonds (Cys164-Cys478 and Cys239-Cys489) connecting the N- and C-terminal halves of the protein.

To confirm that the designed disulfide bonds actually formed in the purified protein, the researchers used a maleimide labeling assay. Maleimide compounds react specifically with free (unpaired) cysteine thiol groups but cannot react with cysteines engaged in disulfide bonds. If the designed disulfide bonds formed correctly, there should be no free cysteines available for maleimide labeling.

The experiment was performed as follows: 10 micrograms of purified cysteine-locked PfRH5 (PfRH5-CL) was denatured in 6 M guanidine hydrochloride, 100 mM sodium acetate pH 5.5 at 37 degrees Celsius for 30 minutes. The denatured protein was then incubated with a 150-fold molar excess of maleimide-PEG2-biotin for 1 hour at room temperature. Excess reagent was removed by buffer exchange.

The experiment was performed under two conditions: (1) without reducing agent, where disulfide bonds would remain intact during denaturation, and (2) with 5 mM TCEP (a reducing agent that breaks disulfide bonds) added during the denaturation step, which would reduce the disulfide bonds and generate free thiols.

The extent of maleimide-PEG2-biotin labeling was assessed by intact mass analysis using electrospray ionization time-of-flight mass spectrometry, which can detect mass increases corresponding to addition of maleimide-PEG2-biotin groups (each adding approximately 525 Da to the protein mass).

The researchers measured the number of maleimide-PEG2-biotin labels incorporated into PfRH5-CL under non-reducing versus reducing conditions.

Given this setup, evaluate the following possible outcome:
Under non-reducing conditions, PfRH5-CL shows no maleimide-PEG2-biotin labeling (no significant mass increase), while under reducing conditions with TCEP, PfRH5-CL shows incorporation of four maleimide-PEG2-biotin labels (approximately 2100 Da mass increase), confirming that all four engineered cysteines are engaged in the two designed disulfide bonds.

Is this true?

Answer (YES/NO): NO